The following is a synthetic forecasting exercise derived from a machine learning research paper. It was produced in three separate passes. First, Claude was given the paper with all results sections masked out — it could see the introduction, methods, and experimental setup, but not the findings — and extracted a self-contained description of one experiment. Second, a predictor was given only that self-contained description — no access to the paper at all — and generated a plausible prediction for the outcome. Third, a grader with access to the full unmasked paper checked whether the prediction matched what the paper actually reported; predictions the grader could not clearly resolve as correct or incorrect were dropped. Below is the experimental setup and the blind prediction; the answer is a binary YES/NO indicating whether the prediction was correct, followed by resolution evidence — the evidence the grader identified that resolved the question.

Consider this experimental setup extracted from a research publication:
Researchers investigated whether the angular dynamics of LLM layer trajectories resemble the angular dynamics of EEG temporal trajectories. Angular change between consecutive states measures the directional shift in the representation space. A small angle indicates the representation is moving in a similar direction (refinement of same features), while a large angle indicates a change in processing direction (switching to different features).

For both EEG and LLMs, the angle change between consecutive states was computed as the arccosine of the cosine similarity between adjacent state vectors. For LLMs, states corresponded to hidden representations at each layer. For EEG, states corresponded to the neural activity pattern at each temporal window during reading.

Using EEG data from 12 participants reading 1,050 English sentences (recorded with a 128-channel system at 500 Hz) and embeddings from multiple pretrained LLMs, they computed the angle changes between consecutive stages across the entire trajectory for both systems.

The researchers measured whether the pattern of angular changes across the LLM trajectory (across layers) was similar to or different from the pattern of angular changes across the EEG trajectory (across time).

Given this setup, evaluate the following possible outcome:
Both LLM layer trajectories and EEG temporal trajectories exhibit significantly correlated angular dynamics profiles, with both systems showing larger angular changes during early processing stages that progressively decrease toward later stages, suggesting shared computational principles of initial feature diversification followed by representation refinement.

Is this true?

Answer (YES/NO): NO